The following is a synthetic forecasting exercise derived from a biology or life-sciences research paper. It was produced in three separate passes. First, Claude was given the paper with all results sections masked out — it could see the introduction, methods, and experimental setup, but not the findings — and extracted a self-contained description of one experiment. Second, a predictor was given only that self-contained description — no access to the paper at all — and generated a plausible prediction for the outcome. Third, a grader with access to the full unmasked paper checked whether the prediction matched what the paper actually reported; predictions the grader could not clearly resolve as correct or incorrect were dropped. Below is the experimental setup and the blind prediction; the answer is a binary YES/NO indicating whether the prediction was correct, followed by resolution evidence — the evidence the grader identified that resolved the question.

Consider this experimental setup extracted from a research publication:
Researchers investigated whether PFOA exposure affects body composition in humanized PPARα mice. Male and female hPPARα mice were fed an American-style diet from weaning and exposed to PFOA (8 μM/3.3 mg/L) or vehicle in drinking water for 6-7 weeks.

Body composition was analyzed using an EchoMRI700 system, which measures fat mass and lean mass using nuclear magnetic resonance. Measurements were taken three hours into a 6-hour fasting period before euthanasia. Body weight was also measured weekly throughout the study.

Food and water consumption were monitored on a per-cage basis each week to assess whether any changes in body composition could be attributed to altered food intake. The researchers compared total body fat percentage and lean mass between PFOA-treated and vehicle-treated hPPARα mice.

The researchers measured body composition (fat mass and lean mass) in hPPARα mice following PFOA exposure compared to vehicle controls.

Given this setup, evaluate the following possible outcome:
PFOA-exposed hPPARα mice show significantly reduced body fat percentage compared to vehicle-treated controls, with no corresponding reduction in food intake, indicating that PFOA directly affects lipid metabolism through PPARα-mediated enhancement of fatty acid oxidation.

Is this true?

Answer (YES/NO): NO